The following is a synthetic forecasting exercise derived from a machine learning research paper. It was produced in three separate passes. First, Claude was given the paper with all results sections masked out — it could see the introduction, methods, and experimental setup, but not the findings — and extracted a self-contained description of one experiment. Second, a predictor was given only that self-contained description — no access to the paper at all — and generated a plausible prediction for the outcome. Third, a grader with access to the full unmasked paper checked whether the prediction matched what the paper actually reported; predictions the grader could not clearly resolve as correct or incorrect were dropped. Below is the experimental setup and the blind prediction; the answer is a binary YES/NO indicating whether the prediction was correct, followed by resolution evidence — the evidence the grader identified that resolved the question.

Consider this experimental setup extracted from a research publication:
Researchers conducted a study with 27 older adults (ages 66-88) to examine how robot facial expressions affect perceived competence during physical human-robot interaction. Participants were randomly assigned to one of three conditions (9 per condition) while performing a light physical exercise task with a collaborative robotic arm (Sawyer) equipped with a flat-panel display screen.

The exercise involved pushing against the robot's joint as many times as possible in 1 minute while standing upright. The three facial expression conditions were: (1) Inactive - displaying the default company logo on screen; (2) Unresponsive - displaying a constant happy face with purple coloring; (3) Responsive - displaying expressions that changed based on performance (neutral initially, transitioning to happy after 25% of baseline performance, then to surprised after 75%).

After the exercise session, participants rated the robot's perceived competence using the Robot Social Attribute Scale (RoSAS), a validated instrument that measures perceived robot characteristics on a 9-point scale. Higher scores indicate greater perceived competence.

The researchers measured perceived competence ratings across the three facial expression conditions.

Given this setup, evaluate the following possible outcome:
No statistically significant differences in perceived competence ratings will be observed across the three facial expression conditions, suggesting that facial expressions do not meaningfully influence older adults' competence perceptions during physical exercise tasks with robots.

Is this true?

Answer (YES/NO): NO